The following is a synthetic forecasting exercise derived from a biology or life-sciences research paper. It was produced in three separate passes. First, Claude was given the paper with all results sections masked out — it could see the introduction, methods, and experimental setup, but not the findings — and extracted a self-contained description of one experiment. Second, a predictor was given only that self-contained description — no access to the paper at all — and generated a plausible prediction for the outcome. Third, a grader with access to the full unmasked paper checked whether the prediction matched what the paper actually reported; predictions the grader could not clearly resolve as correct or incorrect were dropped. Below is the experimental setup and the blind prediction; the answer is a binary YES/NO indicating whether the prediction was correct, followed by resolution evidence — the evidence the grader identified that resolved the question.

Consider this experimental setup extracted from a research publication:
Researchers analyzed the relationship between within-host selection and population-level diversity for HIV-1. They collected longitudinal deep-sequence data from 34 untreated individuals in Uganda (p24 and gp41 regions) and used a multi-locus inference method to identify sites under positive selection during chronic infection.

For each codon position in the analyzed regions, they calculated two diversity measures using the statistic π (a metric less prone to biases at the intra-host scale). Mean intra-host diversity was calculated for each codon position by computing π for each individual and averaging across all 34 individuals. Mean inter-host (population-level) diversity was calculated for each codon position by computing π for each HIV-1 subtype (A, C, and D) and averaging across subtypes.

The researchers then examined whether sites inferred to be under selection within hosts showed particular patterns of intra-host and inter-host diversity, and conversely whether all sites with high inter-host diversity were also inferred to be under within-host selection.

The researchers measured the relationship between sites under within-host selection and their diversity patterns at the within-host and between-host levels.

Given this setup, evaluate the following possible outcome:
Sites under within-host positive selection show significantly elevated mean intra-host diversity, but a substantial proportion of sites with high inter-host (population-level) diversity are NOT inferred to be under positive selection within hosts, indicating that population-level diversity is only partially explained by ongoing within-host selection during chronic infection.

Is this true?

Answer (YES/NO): YES